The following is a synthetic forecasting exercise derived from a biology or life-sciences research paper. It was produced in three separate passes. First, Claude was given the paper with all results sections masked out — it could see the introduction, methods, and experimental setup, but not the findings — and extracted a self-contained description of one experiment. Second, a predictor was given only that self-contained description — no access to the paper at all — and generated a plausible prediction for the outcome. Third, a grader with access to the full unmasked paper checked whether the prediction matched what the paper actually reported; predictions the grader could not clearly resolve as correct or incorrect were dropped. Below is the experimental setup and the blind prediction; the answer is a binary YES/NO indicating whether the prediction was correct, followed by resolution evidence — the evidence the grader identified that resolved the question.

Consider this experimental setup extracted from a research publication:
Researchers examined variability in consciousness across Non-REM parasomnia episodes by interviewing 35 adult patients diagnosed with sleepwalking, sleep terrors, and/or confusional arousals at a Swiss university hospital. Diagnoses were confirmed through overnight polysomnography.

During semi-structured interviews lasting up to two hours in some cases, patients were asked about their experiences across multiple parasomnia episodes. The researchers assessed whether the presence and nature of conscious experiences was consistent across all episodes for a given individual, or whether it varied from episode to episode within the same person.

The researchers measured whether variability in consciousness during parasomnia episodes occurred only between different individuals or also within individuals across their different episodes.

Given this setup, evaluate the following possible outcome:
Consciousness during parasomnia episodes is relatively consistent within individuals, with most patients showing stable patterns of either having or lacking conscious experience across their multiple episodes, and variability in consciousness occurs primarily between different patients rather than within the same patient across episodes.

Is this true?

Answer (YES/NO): NO